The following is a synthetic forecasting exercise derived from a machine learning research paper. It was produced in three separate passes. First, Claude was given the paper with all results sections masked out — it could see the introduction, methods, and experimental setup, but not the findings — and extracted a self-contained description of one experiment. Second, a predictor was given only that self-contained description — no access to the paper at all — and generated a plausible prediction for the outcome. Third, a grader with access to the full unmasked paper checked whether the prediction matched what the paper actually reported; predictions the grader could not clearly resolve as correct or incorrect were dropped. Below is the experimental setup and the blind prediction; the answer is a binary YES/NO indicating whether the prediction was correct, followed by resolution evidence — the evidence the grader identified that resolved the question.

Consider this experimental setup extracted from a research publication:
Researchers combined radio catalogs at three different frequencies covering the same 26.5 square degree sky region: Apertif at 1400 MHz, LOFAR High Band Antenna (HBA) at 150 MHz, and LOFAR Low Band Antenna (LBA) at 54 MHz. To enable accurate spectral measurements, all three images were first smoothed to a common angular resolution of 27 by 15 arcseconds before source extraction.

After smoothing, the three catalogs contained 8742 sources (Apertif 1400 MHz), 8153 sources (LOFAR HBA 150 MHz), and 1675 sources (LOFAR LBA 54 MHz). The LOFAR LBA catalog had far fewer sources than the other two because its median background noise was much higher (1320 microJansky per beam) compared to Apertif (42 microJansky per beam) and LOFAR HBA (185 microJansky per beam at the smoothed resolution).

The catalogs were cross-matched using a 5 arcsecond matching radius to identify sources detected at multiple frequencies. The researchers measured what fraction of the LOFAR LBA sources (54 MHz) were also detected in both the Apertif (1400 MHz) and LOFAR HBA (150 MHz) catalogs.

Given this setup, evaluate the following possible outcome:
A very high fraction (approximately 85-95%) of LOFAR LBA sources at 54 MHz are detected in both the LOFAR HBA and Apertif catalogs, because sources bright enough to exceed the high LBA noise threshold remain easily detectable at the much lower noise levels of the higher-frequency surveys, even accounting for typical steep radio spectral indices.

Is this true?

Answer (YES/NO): NO